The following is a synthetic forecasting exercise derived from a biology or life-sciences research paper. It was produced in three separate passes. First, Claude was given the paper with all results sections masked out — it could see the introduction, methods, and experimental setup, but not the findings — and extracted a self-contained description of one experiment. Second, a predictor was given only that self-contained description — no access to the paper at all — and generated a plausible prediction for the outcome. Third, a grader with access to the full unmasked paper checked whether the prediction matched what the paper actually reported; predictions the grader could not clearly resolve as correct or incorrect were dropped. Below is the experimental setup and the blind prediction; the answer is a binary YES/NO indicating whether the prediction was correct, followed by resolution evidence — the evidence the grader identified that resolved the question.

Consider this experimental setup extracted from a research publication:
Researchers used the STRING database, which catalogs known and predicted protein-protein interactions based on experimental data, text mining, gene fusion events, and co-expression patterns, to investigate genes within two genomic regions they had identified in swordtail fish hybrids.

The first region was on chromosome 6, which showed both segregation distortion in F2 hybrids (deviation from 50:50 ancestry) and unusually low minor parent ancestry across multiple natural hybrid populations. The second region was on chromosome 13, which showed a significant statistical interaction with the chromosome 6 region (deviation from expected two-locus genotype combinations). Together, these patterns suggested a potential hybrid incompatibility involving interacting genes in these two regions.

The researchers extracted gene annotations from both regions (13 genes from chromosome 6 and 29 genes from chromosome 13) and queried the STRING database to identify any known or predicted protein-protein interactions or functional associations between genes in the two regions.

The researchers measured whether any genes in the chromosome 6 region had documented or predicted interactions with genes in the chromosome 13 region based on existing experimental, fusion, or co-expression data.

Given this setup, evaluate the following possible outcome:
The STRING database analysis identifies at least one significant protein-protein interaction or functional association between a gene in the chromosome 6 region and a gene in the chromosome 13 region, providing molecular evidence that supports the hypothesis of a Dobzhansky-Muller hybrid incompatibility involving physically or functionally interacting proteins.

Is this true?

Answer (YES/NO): YES